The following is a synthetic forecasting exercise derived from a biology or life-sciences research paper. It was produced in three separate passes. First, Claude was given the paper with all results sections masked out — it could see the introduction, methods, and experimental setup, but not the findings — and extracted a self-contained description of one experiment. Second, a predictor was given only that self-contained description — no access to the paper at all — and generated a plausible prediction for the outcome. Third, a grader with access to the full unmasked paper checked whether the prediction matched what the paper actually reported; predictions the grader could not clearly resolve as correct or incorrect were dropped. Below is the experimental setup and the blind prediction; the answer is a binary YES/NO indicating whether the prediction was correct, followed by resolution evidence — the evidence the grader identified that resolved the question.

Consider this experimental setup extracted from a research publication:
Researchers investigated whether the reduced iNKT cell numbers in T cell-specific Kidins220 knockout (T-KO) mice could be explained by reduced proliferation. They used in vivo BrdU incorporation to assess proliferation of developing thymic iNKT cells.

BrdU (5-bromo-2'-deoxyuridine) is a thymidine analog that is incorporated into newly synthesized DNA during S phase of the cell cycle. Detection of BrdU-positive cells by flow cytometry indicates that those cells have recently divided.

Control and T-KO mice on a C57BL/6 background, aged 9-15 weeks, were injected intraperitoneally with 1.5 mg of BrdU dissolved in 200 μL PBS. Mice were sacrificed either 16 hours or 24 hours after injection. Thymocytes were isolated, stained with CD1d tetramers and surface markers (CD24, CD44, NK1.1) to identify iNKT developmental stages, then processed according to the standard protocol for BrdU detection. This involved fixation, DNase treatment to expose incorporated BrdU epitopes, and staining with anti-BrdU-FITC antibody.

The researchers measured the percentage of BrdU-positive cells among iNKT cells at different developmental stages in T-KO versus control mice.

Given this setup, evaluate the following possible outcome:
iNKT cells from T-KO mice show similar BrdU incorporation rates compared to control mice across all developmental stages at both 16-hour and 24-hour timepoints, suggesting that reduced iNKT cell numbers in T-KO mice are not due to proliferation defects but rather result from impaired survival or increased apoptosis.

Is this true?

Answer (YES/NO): NO